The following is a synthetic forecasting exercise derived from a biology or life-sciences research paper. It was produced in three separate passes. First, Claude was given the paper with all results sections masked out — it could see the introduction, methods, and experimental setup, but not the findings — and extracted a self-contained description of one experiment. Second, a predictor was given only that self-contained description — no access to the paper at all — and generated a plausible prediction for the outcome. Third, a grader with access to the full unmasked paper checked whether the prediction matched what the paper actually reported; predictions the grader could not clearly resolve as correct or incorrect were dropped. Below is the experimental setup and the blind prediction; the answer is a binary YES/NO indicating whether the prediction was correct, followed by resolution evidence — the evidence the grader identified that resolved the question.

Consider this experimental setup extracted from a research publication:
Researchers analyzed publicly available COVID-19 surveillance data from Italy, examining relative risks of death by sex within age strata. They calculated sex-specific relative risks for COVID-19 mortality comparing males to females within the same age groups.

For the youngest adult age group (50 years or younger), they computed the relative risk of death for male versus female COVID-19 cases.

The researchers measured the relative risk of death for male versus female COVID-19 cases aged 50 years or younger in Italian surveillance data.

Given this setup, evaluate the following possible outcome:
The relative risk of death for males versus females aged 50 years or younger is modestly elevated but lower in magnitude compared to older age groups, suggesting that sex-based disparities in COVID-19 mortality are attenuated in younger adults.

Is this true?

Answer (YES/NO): NO